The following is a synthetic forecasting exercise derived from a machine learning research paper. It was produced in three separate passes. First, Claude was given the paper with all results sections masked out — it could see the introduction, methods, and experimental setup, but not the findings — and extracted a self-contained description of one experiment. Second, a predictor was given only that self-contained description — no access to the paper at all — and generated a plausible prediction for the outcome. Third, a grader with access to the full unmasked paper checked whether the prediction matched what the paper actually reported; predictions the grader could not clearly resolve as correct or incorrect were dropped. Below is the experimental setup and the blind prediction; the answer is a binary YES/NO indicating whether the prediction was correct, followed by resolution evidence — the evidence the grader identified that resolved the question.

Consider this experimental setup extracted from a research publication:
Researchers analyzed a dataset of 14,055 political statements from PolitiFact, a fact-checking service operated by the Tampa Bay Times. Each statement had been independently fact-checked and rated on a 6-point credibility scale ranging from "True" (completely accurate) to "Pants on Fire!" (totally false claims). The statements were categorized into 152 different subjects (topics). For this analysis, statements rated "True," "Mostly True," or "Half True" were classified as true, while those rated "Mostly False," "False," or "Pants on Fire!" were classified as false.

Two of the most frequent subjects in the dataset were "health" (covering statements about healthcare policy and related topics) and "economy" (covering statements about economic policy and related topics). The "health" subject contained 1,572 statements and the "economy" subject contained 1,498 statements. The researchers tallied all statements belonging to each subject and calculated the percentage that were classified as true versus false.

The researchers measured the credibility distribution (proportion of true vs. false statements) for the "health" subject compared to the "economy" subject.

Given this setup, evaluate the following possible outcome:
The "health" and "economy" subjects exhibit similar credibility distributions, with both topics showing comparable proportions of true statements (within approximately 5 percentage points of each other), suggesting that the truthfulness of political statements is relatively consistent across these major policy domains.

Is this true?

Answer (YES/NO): NO